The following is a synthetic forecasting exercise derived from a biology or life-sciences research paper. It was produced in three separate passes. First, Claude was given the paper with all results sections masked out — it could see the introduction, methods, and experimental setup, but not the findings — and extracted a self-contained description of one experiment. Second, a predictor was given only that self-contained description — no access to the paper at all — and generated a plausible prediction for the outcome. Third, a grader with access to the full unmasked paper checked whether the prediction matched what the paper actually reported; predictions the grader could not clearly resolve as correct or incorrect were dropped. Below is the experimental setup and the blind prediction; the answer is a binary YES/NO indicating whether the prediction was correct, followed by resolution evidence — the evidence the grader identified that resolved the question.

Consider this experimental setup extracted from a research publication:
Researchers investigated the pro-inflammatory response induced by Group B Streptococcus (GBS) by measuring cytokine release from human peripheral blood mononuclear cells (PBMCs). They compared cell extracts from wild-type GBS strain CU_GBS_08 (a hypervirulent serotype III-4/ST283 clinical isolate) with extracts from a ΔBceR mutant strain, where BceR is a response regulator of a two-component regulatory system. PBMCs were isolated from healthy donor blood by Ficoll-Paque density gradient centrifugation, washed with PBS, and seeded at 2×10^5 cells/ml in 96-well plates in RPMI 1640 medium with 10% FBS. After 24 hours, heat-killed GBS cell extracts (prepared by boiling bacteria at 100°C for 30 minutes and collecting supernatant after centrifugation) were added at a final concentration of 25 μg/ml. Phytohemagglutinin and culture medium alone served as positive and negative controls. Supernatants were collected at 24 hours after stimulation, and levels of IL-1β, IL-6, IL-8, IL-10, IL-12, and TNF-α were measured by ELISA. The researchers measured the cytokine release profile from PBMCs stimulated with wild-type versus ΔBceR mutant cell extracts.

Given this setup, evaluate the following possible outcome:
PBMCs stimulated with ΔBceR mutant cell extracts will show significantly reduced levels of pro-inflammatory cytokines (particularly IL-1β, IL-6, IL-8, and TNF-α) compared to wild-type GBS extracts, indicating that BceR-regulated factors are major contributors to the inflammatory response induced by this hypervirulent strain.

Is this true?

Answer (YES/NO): YES